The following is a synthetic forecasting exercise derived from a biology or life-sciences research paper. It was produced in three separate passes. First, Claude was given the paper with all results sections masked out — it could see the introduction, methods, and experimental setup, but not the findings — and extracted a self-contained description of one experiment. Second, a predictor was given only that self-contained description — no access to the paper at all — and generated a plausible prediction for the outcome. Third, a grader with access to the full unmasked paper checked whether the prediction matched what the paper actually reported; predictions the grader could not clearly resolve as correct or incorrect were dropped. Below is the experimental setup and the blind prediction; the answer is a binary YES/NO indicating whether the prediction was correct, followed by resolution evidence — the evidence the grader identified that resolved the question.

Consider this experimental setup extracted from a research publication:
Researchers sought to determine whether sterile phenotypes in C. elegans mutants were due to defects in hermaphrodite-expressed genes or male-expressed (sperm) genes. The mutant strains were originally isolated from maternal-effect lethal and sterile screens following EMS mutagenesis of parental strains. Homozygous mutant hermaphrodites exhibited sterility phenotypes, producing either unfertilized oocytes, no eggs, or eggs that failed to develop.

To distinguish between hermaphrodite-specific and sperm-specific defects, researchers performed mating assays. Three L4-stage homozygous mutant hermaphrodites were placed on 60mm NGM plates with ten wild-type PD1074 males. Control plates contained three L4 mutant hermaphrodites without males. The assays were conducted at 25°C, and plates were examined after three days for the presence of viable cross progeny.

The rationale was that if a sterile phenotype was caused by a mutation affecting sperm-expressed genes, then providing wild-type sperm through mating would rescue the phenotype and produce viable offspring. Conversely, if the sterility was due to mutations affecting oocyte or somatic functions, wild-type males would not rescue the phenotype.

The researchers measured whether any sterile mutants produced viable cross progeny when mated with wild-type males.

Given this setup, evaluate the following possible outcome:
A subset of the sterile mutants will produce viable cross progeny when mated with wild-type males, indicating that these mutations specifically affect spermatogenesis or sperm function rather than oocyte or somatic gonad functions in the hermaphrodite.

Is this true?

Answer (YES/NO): YES